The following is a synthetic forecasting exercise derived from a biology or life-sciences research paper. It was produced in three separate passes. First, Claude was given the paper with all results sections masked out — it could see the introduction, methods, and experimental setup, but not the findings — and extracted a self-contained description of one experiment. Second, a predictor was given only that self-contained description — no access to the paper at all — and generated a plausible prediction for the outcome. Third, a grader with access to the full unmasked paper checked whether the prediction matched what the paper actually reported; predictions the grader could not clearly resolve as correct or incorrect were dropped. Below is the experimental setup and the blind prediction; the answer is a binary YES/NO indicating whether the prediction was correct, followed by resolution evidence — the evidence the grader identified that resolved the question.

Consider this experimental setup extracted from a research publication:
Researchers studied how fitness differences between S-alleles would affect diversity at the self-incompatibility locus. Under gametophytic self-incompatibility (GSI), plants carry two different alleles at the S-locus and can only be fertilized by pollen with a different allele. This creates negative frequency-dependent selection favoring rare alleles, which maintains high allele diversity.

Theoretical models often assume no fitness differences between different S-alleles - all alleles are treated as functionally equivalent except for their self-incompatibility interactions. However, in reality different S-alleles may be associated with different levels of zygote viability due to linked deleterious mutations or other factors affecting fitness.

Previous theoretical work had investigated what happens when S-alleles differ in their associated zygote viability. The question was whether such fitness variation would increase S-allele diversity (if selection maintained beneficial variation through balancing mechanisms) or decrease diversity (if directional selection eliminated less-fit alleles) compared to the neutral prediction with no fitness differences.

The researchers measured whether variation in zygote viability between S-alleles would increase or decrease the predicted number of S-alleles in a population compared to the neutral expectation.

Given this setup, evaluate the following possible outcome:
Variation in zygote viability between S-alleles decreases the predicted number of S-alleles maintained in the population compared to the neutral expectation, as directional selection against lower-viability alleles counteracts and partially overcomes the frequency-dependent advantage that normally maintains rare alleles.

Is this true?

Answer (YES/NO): YES